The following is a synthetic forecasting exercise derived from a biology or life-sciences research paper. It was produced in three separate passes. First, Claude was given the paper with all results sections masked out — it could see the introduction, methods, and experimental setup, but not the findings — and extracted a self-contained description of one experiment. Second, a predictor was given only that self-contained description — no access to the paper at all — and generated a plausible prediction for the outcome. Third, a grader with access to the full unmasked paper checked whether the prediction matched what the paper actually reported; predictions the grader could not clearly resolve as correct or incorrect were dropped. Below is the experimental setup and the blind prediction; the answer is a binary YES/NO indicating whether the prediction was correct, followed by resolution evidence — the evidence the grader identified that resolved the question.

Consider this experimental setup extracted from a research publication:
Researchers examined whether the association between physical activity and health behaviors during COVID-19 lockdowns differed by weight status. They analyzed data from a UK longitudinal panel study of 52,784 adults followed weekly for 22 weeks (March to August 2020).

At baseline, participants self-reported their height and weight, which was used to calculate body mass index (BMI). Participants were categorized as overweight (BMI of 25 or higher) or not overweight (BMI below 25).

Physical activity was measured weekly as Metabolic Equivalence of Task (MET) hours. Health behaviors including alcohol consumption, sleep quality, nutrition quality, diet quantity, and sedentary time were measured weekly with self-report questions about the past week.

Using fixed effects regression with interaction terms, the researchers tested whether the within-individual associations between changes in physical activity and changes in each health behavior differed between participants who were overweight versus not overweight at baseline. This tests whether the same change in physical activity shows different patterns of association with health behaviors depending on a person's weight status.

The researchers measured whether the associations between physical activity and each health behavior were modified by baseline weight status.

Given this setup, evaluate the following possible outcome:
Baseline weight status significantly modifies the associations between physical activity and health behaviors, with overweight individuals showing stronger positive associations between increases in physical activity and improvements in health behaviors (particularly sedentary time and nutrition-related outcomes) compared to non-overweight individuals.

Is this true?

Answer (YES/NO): NO